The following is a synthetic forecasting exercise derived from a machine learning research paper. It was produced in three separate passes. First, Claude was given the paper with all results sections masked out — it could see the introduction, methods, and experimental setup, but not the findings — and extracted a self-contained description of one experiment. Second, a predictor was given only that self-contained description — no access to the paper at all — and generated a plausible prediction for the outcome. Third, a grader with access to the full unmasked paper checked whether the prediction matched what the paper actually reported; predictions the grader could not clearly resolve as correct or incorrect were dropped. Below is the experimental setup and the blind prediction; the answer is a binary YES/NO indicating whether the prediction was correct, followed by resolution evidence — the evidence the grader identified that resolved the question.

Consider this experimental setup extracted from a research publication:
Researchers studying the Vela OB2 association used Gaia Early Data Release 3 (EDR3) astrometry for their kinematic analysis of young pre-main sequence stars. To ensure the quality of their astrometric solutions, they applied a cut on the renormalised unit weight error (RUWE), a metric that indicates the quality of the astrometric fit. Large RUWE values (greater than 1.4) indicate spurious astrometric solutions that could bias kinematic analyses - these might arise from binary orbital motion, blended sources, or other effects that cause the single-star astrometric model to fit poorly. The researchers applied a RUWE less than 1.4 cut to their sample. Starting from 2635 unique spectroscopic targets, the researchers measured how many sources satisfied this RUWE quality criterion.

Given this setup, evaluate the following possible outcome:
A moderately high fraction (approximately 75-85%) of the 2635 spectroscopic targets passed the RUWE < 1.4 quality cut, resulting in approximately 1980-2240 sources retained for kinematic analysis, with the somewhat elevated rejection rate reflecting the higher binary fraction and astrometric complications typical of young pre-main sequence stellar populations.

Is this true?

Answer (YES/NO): NO